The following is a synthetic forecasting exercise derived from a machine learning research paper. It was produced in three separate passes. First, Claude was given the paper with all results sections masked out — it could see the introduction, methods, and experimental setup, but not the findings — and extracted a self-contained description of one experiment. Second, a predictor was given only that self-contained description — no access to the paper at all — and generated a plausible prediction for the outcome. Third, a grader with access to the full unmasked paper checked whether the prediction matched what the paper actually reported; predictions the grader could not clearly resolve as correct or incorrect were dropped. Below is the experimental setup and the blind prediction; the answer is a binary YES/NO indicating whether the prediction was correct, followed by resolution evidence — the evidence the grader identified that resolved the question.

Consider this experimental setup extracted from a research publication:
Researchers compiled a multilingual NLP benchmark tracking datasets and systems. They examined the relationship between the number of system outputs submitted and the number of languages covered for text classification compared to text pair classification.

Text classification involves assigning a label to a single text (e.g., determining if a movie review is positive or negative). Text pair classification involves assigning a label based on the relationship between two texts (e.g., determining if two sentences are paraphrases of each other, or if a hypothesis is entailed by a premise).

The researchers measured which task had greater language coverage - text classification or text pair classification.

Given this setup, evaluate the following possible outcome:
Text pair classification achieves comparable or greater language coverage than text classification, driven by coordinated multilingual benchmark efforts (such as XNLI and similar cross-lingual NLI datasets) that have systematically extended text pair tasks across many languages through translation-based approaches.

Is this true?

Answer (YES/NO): YES